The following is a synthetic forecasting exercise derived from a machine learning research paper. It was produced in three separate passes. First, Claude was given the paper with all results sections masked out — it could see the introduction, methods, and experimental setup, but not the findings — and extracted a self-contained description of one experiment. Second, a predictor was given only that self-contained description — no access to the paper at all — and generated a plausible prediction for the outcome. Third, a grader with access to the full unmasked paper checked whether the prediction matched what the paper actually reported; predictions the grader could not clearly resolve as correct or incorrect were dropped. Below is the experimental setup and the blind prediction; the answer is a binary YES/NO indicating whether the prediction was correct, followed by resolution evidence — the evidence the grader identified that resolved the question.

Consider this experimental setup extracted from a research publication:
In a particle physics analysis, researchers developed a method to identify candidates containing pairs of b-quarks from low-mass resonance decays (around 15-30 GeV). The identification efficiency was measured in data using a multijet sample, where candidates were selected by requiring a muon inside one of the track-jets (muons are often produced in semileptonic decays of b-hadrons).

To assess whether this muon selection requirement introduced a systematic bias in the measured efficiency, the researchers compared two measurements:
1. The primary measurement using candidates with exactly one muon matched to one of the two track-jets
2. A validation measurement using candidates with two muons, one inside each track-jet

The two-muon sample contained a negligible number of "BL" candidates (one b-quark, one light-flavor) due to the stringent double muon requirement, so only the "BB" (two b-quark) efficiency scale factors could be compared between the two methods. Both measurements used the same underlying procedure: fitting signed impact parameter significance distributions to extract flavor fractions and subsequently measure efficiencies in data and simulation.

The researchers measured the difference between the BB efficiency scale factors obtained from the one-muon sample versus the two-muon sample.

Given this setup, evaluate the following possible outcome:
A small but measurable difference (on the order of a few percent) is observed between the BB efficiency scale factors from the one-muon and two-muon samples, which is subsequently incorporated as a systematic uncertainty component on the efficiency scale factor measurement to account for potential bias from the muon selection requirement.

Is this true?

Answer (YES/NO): NO